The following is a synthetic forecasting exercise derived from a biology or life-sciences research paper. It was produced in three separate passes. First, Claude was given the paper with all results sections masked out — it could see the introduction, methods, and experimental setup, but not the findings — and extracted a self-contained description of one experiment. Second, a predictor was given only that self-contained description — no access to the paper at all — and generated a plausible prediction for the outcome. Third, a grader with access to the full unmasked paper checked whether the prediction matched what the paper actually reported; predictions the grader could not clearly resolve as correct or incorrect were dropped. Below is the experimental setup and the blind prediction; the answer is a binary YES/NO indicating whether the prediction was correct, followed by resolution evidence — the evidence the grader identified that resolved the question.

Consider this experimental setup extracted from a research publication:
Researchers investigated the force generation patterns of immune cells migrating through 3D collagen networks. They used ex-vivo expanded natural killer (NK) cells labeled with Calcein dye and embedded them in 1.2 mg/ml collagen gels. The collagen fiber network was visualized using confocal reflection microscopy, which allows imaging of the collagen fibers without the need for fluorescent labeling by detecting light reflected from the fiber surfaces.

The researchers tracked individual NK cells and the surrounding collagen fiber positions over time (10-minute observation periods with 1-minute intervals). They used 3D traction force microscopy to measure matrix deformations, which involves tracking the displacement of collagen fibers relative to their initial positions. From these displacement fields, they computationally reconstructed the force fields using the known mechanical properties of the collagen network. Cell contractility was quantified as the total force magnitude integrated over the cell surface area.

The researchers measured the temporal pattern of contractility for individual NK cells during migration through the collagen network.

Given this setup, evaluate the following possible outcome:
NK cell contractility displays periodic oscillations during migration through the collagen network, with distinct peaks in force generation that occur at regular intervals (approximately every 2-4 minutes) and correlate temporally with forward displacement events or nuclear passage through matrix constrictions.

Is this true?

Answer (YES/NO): NO